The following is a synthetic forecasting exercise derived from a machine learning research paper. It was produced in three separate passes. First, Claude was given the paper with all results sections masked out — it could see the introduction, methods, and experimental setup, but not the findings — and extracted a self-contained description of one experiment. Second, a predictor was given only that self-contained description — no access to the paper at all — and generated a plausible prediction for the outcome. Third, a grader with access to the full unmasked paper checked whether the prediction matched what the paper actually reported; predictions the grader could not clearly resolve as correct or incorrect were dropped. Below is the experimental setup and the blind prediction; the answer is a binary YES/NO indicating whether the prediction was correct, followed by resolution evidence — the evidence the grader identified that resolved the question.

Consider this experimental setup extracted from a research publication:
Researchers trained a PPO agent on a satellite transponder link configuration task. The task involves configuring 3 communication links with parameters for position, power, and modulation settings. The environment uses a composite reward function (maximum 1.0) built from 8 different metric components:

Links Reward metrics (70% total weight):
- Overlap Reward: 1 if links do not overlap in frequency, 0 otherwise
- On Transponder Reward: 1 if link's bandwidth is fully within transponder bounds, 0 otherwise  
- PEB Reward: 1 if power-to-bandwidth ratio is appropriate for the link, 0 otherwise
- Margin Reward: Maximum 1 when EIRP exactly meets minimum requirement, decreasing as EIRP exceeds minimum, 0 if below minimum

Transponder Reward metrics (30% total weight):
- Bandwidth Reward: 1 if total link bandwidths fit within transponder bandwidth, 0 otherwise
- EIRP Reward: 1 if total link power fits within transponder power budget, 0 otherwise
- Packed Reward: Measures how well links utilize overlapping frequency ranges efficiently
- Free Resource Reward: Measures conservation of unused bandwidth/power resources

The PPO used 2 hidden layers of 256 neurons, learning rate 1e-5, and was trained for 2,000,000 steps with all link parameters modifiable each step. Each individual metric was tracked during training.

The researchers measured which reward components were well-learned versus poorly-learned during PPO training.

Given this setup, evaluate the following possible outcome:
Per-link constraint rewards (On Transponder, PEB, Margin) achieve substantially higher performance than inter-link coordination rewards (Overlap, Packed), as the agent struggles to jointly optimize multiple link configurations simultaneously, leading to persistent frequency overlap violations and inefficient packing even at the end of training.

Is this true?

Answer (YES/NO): NO